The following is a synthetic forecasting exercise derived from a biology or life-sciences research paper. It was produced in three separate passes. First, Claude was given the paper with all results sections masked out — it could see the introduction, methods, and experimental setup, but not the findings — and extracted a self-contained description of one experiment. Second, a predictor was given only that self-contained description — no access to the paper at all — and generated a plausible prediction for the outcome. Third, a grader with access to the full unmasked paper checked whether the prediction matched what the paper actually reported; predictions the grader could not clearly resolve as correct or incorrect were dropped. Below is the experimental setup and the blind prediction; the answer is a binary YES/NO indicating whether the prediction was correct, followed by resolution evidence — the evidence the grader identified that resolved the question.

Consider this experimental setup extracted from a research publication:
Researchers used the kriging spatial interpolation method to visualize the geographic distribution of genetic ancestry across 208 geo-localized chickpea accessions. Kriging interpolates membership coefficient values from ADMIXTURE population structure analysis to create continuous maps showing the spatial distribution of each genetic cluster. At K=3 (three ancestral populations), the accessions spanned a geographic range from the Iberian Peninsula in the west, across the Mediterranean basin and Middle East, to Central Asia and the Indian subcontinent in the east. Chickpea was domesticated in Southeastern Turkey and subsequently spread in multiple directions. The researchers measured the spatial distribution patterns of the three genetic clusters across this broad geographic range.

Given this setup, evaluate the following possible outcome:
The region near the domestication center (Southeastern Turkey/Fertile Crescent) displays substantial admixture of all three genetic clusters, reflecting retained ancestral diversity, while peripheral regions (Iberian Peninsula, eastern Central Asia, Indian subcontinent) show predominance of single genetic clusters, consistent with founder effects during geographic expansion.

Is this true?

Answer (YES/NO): NO